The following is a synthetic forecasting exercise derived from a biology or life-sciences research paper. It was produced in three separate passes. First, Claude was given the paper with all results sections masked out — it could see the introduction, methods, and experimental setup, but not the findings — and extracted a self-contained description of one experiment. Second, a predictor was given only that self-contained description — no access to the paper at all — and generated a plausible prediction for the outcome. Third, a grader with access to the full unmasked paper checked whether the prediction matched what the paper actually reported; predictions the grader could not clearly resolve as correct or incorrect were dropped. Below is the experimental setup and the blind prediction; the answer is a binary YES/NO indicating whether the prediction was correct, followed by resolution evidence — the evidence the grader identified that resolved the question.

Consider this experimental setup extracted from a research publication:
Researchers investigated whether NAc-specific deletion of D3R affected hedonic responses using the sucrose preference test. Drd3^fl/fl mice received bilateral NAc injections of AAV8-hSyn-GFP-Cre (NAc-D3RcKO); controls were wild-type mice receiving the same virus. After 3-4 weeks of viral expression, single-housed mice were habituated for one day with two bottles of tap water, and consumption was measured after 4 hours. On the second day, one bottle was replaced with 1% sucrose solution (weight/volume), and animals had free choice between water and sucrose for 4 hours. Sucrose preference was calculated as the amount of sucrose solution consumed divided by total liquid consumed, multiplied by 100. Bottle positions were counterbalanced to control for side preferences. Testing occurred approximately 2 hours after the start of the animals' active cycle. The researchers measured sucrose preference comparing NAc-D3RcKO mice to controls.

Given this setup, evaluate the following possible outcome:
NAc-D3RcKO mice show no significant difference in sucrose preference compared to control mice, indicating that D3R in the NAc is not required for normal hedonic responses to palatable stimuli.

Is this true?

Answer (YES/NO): YES